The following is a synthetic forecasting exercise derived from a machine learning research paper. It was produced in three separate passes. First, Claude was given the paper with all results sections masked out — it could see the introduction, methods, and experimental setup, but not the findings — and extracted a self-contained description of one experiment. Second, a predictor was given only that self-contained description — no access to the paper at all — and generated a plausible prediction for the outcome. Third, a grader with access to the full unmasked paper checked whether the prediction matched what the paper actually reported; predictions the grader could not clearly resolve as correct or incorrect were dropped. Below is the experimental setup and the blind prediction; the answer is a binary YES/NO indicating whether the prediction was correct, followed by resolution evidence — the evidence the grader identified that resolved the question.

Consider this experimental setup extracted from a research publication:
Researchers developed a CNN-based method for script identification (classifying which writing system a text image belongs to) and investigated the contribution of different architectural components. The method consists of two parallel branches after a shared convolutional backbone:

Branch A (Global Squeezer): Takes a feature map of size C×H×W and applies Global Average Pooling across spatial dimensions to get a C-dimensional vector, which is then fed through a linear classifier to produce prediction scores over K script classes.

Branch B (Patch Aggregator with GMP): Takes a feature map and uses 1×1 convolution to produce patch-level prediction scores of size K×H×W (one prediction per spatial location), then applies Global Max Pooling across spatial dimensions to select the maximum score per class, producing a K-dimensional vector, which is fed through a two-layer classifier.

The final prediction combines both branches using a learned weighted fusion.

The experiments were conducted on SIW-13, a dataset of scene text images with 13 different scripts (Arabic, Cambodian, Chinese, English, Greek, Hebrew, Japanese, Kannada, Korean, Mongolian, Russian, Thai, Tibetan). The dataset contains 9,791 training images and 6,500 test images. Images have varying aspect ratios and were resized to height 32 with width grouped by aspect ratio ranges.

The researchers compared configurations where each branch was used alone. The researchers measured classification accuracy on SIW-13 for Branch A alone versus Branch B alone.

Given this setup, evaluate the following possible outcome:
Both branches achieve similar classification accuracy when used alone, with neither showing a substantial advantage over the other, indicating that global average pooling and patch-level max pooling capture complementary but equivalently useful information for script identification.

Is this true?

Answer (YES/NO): NO